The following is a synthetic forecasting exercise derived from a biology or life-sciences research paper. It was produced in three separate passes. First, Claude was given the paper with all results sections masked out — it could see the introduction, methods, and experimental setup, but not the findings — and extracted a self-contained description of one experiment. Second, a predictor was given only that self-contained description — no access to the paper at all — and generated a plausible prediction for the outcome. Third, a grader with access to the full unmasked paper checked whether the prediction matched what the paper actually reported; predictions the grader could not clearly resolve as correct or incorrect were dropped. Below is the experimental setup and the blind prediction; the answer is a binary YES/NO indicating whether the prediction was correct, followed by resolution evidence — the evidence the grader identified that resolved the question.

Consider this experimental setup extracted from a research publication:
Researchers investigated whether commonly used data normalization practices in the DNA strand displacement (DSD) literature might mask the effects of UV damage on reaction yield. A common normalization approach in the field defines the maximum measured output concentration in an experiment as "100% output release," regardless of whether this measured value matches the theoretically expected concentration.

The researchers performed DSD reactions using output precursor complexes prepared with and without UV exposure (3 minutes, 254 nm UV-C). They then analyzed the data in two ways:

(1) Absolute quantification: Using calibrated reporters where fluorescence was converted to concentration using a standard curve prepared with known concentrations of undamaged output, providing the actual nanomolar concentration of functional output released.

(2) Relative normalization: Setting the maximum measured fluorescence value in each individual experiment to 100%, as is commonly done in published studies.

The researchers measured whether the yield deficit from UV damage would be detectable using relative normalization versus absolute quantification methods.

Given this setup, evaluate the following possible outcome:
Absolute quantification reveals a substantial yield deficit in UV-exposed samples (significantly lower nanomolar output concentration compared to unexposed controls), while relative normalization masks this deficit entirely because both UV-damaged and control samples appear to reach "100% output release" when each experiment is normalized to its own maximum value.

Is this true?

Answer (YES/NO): YES